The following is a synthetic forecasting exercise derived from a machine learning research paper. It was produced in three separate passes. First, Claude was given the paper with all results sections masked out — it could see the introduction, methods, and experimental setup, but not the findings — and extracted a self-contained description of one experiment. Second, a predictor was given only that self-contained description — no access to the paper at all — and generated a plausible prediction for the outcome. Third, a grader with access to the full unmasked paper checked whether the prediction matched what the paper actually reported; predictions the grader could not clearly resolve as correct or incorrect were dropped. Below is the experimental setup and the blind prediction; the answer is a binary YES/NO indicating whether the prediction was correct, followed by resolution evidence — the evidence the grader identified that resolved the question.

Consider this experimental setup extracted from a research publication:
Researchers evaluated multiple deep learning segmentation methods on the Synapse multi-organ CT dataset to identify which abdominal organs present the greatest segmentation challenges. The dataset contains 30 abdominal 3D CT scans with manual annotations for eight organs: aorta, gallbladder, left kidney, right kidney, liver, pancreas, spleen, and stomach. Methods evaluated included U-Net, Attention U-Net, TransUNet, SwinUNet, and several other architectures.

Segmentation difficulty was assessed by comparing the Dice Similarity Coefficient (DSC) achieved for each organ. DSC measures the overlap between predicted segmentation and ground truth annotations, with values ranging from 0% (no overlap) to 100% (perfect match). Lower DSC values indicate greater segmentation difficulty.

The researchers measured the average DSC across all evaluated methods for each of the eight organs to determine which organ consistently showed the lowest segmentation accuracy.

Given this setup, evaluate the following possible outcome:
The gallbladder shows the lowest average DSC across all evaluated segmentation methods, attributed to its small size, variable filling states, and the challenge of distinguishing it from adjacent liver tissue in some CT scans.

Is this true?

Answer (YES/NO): NO